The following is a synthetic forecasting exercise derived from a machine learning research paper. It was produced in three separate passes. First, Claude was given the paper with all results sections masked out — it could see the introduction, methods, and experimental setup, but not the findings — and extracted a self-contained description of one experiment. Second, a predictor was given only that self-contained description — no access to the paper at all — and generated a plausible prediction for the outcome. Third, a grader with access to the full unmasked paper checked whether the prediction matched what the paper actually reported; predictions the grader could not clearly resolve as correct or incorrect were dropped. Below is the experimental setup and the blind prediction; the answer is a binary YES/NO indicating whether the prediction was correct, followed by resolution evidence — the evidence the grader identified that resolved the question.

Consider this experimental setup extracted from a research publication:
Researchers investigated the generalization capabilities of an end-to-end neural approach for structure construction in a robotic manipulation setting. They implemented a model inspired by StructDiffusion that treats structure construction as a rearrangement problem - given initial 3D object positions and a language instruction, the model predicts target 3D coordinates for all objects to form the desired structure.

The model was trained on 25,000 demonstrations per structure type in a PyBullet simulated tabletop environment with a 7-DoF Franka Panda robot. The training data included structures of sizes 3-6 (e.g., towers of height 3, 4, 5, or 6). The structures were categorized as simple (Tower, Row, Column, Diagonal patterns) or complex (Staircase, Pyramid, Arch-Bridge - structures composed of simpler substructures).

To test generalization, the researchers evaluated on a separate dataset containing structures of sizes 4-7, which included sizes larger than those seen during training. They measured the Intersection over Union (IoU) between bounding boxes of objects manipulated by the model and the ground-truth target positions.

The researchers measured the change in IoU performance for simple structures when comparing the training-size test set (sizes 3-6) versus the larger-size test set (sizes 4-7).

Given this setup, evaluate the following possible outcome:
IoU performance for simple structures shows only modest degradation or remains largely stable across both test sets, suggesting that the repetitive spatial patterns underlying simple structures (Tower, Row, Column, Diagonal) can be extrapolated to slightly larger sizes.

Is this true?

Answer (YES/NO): NO